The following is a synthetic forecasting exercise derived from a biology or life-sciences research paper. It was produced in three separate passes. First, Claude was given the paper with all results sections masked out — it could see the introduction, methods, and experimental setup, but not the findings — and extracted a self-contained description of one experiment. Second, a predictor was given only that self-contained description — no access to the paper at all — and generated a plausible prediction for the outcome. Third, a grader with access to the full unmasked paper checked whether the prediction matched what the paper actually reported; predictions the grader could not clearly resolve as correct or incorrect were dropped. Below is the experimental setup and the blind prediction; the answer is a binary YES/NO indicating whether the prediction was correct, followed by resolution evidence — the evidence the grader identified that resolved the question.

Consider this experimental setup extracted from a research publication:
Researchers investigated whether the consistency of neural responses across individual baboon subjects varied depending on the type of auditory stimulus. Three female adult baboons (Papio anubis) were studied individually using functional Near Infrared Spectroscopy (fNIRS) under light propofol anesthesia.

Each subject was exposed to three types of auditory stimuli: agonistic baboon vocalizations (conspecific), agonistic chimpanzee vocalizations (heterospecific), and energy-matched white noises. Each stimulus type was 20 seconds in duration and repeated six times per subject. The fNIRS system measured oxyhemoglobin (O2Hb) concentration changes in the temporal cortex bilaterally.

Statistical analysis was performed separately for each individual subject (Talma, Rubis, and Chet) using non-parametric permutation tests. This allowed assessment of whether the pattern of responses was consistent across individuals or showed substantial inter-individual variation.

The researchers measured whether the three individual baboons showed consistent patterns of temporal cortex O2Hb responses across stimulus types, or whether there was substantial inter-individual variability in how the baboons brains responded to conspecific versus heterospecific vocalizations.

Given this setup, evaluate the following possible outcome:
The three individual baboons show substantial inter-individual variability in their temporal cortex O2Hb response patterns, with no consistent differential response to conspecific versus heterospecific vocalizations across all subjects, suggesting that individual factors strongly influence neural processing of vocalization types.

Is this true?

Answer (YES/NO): YES